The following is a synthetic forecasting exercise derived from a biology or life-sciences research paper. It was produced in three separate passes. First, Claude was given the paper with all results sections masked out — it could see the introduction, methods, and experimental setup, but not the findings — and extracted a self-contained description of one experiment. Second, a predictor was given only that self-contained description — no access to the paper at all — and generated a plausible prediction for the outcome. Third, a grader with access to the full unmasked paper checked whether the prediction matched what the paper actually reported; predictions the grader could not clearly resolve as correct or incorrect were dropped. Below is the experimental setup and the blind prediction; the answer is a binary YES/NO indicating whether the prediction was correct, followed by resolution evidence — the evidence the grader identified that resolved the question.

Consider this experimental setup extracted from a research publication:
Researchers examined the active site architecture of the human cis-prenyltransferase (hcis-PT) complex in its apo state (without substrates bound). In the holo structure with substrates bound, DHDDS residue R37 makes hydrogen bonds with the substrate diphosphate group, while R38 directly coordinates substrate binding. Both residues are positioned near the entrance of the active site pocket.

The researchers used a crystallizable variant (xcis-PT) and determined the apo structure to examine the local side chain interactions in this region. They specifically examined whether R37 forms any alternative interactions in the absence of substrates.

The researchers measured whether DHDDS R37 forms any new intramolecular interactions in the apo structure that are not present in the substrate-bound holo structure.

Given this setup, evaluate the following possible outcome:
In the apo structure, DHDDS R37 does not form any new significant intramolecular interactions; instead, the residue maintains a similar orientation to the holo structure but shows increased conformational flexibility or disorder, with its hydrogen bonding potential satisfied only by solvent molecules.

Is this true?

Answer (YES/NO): NO